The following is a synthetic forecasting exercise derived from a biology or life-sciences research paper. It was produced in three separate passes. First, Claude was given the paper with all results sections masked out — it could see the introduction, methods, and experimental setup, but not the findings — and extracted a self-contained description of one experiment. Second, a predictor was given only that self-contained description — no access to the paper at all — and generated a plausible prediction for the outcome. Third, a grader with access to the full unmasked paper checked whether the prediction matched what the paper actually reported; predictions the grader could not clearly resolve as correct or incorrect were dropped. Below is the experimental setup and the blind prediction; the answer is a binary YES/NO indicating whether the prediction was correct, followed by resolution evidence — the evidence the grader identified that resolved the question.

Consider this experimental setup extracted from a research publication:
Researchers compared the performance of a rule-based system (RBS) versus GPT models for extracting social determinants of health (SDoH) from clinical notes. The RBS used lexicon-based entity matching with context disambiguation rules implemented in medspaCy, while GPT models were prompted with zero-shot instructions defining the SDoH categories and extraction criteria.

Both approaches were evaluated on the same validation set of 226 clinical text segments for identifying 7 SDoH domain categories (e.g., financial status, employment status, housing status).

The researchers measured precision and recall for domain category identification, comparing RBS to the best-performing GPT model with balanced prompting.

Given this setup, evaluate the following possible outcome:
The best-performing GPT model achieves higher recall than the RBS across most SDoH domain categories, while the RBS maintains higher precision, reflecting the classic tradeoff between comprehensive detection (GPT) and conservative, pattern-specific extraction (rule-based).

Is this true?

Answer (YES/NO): YES